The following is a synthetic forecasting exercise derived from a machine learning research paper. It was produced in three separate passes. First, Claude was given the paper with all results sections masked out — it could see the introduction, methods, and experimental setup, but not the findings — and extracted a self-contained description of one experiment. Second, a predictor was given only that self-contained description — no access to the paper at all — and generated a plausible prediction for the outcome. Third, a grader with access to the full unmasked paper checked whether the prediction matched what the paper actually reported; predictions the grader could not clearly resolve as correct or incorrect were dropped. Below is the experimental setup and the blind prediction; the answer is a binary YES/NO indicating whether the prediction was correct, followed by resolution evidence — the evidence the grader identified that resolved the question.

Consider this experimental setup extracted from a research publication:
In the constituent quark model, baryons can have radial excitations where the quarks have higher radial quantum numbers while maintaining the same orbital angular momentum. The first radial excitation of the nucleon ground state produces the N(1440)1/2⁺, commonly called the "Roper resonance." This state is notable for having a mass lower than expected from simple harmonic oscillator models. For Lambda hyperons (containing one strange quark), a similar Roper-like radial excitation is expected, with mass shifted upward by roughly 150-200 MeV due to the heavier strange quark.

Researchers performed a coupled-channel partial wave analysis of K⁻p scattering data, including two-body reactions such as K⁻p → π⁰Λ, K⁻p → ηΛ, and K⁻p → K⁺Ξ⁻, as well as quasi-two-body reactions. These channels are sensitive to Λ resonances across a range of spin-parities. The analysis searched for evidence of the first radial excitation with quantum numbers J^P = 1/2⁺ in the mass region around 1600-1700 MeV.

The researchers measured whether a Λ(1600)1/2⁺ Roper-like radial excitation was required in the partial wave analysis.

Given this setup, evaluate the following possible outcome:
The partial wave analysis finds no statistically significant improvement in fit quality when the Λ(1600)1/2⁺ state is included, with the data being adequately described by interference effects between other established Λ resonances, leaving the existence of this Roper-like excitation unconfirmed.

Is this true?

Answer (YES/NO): NO